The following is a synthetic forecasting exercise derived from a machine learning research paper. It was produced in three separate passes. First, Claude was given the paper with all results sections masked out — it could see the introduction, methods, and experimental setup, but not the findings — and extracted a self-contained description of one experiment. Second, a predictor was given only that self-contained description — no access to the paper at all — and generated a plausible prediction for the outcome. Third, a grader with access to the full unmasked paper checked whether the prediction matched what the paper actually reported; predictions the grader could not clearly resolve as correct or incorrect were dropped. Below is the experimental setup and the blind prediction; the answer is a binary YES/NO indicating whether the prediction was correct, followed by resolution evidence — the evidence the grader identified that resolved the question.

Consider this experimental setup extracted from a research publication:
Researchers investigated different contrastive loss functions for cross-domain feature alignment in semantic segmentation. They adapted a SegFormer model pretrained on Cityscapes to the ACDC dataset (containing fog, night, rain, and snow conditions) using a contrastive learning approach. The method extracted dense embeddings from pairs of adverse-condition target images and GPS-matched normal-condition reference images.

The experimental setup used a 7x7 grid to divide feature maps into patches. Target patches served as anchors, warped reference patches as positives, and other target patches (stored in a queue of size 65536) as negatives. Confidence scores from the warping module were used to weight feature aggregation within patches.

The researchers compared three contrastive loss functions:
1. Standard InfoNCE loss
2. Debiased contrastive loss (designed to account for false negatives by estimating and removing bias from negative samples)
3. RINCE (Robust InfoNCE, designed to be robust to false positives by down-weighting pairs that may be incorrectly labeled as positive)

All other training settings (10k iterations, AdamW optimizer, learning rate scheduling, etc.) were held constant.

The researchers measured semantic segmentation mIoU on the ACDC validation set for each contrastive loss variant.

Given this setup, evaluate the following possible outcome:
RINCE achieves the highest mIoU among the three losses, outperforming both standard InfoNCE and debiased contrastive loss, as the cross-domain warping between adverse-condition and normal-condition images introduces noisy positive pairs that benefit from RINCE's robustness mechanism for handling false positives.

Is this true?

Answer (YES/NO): NO